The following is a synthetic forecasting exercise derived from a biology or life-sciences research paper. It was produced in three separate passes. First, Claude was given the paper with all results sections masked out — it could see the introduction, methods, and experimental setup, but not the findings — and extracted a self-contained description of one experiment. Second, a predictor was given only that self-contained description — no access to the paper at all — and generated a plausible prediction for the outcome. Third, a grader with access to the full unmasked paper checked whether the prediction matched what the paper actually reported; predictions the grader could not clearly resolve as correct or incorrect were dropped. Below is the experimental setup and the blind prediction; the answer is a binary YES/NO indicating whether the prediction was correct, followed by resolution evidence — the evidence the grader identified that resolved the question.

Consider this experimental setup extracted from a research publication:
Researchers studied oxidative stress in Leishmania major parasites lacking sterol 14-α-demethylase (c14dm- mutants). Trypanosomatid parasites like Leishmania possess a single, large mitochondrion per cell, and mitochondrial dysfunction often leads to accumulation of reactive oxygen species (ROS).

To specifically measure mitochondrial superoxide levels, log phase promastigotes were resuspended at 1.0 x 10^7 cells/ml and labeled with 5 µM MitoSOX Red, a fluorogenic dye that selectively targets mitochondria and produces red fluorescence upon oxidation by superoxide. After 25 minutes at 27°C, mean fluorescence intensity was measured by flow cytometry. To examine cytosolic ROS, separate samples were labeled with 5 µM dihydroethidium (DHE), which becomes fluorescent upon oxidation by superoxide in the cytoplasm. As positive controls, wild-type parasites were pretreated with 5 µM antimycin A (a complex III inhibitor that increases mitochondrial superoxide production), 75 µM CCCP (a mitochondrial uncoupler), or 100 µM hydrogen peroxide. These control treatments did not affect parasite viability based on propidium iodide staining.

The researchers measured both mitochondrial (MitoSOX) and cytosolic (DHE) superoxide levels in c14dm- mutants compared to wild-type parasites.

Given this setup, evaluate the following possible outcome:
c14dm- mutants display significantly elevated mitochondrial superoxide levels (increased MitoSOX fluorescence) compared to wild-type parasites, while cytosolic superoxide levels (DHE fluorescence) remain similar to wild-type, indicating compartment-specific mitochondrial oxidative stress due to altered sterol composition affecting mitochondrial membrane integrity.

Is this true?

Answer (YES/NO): NO